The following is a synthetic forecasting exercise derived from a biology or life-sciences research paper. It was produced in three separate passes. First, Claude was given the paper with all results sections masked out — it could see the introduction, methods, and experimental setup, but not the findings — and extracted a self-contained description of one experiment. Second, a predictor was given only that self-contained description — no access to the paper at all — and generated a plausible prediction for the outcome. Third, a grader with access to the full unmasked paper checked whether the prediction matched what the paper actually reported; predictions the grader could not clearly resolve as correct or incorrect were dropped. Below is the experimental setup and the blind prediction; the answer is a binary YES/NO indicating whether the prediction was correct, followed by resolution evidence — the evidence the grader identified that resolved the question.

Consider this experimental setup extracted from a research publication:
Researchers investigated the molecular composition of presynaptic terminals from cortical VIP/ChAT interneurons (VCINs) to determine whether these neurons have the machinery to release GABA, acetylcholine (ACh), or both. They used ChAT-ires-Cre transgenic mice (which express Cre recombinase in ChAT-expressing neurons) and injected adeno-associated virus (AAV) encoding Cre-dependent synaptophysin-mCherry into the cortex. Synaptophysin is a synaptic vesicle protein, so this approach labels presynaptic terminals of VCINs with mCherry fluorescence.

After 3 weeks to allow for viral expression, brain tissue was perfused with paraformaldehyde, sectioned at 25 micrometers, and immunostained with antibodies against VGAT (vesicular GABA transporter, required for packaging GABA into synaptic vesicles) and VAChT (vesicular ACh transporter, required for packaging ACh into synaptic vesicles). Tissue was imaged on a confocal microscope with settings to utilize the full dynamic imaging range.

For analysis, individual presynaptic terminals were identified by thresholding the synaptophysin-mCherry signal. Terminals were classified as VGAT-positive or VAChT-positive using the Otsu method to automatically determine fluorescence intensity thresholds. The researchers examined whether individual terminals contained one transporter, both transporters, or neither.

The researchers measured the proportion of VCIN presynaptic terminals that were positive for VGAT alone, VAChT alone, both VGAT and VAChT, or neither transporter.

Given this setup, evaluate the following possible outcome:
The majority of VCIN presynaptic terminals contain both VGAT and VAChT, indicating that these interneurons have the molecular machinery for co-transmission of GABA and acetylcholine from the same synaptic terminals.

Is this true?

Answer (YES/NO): YES